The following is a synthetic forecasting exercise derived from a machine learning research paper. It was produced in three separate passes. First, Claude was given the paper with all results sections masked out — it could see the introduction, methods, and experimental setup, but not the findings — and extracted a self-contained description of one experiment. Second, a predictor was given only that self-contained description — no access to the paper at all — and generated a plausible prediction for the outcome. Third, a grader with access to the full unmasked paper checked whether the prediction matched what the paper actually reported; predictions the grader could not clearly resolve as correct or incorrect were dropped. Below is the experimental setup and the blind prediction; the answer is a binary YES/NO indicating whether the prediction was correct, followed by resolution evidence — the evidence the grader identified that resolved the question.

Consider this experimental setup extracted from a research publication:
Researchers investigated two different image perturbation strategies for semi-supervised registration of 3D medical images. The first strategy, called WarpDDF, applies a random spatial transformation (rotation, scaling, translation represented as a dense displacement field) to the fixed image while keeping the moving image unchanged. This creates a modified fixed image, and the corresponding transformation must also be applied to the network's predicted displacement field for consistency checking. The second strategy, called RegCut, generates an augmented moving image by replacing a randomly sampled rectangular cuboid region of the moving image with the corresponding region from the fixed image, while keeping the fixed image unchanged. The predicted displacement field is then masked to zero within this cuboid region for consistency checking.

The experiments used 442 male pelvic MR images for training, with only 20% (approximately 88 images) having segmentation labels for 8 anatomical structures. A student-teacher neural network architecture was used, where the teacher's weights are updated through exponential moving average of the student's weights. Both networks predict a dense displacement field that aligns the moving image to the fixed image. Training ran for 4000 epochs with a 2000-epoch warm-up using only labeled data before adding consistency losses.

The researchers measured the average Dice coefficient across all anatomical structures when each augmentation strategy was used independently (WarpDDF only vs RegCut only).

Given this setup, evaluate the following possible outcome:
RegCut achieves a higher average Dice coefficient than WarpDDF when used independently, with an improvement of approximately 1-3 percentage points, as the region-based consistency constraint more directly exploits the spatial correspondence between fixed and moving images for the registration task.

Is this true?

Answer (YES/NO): NO